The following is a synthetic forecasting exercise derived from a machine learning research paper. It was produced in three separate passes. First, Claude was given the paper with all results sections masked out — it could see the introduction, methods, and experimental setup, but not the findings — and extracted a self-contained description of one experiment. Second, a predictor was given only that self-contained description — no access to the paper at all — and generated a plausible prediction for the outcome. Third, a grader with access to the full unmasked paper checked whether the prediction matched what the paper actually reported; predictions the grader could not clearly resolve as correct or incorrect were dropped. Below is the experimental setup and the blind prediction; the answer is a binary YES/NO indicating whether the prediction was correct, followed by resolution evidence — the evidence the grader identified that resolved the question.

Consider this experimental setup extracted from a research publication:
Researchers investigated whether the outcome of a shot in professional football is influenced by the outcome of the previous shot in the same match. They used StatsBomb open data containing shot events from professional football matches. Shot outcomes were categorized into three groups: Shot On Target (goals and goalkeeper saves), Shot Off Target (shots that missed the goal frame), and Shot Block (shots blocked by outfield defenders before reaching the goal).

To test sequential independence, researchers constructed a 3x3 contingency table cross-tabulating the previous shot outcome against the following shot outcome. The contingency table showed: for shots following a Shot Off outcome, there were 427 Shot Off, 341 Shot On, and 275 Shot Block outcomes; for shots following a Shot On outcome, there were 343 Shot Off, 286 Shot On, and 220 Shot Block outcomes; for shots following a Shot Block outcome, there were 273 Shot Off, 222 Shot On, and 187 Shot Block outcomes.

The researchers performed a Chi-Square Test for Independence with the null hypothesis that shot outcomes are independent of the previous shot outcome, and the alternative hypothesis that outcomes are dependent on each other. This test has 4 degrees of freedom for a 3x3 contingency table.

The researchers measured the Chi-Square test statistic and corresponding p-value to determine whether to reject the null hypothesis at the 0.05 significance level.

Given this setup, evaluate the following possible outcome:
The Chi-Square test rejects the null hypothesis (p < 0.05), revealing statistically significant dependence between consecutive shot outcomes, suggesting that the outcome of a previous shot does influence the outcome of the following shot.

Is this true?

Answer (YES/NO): NO